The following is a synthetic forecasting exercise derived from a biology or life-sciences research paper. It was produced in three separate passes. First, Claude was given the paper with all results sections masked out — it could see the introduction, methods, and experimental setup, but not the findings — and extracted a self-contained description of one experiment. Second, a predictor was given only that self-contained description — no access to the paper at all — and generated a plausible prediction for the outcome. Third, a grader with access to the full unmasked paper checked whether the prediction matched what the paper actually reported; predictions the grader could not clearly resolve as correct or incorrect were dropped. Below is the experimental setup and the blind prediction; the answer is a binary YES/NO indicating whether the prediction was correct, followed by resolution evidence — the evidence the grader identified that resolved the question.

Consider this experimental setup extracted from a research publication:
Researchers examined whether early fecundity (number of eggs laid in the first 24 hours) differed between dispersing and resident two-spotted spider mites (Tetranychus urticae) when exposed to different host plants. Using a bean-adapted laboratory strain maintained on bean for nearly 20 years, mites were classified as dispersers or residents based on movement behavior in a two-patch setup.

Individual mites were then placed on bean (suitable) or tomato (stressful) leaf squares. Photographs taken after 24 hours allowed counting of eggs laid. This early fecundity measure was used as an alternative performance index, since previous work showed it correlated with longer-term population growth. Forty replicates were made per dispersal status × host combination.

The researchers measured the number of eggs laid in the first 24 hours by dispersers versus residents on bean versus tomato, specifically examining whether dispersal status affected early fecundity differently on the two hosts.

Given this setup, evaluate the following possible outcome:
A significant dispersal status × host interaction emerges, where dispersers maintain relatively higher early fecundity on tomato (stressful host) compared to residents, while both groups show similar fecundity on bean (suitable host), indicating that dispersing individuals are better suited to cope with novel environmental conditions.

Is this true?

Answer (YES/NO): NO